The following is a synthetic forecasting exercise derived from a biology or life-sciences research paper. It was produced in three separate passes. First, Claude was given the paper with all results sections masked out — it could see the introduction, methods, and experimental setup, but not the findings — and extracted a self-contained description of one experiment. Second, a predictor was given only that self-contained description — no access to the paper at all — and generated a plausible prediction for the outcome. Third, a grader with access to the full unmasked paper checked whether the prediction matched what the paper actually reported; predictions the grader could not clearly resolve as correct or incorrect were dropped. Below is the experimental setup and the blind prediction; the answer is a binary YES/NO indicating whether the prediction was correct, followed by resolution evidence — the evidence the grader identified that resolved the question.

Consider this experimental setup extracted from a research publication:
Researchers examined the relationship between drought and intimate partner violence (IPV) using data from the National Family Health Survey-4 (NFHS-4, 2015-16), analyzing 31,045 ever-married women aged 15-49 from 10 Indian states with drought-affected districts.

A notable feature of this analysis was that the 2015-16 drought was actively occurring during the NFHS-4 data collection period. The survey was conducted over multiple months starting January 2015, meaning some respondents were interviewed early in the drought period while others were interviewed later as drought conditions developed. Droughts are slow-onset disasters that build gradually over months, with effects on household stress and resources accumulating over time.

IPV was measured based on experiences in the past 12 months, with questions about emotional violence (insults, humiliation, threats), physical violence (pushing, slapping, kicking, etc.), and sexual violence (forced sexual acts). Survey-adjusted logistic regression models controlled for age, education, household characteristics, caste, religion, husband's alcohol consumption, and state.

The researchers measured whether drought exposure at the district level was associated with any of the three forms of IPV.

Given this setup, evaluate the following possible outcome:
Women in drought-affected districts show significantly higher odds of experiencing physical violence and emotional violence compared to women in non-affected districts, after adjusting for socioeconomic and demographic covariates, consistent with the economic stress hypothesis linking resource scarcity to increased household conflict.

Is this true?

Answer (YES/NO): NO